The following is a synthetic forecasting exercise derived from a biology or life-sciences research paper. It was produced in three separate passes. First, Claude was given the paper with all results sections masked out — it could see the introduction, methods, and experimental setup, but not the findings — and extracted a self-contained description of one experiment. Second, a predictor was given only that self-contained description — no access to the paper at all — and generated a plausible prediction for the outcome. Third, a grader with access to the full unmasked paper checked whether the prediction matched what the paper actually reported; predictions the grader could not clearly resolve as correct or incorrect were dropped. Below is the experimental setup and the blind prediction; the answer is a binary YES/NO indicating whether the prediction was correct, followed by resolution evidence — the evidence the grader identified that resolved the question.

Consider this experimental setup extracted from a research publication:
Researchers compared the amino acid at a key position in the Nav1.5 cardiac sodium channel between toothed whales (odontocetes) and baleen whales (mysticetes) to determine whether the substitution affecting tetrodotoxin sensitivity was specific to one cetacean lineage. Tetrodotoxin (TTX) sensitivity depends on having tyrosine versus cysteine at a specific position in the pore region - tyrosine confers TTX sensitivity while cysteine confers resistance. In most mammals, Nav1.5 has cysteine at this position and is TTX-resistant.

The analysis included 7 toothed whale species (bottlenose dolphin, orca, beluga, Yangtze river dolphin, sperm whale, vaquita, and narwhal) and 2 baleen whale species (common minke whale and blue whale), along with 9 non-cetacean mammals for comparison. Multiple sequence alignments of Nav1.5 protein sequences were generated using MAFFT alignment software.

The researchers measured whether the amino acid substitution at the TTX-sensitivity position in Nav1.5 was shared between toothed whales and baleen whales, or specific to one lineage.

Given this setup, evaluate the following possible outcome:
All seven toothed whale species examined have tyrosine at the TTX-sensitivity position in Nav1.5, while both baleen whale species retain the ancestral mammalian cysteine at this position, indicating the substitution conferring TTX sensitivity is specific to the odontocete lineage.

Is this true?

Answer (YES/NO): NO